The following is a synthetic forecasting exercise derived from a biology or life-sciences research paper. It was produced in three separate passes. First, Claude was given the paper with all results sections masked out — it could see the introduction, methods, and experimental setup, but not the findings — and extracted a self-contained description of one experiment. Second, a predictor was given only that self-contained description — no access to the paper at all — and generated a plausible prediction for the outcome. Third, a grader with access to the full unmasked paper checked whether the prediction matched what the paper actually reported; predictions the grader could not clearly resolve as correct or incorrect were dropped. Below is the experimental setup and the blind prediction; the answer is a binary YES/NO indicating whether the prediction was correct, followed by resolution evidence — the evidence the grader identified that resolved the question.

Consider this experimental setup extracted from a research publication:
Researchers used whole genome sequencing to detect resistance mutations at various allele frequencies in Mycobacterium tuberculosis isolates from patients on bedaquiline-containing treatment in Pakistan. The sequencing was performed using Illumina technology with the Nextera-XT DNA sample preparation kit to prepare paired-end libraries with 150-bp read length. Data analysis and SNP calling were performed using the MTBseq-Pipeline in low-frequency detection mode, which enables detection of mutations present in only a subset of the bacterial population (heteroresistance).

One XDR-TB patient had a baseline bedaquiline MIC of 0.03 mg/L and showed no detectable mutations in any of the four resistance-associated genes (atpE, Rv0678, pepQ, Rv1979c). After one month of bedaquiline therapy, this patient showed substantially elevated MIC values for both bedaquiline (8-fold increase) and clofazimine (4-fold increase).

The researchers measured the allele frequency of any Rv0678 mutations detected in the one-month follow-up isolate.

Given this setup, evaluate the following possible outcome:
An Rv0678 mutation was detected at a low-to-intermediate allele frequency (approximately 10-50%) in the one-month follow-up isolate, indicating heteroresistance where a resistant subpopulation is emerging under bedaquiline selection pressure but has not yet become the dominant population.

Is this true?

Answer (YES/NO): YES